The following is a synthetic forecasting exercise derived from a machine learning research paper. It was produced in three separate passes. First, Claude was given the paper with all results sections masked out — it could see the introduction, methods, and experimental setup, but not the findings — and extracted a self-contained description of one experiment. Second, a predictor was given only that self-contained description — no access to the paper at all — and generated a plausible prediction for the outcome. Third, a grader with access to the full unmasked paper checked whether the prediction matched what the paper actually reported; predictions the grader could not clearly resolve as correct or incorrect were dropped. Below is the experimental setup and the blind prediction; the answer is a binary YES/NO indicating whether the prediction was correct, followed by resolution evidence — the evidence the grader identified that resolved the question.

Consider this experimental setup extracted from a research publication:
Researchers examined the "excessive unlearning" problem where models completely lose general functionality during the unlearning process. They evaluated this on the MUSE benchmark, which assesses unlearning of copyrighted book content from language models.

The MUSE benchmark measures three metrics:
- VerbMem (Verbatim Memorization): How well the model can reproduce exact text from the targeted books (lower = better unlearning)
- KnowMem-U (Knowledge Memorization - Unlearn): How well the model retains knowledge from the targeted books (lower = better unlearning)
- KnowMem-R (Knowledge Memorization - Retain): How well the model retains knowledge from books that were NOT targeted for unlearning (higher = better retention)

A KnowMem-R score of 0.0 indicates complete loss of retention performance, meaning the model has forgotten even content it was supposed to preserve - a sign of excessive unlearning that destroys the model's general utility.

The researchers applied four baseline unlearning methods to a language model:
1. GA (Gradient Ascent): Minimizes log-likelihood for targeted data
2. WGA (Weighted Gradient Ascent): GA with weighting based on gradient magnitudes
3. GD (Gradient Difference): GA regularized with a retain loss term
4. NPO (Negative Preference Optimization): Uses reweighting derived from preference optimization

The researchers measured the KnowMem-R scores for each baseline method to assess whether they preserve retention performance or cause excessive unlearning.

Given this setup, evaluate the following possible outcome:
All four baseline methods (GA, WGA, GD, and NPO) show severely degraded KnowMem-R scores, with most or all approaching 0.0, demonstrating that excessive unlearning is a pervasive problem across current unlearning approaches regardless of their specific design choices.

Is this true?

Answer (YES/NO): YES